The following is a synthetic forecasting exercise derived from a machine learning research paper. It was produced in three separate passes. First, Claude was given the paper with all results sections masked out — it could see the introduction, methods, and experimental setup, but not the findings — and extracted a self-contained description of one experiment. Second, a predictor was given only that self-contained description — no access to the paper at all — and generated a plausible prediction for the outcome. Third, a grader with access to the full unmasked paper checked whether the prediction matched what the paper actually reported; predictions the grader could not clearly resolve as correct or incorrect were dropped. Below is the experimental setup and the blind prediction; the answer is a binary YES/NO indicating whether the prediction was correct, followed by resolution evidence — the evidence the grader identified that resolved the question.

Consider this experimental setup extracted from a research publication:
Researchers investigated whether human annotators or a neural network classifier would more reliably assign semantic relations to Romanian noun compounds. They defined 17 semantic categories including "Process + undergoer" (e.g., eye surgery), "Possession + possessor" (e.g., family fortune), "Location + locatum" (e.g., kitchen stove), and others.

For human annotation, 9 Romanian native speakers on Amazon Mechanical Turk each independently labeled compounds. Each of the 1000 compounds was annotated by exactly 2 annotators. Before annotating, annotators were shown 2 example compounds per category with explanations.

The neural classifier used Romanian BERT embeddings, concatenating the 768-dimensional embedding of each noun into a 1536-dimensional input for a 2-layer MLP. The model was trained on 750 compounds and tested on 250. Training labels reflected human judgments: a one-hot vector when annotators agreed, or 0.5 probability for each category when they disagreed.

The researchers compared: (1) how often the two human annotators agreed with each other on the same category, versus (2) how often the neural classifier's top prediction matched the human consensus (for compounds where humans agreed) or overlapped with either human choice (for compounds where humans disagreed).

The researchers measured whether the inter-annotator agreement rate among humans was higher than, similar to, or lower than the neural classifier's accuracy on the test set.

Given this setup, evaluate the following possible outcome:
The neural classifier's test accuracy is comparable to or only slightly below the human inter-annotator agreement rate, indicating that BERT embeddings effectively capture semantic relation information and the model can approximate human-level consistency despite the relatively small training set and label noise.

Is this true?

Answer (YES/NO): NO